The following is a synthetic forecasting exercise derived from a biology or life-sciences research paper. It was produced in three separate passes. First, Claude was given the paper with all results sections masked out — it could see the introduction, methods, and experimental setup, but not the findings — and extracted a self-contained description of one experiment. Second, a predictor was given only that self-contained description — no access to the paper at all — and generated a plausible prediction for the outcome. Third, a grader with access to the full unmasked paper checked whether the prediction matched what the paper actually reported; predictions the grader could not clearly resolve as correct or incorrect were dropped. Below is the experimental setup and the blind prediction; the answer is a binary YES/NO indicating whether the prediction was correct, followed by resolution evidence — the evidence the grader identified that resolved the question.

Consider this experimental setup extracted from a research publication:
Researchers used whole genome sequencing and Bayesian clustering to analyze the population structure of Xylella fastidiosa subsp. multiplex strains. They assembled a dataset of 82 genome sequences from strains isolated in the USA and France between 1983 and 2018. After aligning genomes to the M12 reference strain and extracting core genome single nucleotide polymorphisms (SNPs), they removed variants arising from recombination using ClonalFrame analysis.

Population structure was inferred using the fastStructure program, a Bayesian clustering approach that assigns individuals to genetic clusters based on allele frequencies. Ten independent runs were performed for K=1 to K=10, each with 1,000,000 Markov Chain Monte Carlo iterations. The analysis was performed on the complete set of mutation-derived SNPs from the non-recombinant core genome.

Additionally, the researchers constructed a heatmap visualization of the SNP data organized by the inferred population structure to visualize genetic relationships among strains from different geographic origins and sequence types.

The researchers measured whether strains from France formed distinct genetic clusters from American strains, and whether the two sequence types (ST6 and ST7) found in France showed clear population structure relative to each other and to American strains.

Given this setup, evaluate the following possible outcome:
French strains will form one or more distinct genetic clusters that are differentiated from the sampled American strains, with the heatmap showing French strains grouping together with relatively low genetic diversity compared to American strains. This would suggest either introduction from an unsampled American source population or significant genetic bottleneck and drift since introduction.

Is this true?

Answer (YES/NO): NO